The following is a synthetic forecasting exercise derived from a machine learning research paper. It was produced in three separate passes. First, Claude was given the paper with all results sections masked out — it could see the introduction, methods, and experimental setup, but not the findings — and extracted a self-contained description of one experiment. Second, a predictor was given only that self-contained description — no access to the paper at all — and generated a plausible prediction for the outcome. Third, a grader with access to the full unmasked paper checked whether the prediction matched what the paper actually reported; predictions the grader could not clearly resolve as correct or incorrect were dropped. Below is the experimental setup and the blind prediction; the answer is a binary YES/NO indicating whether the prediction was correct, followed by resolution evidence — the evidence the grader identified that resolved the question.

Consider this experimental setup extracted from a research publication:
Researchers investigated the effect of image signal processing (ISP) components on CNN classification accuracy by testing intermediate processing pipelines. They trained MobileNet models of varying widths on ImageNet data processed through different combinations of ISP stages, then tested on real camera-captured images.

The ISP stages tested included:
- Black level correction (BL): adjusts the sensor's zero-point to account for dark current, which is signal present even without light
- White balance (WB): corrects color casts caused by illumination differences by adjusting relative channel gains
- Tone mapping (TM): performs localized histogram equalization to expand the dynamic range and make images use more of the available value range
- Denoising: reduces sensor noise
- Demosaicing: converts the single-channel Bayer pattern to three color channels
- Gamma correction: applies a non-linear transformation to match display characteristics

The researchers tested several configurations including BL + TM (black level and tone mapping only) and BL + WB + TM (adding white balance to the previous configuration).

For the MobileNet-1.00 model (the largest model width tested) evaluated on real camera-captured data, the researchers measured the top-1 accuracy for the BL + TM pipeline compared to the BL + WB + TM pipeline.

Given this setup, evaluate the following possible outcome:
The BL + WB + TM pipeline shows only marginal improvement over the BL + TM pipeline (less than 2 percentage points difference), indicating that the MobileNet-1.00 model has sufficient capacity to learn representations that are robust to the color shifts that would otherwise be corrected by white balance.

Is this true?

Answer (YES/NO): NO